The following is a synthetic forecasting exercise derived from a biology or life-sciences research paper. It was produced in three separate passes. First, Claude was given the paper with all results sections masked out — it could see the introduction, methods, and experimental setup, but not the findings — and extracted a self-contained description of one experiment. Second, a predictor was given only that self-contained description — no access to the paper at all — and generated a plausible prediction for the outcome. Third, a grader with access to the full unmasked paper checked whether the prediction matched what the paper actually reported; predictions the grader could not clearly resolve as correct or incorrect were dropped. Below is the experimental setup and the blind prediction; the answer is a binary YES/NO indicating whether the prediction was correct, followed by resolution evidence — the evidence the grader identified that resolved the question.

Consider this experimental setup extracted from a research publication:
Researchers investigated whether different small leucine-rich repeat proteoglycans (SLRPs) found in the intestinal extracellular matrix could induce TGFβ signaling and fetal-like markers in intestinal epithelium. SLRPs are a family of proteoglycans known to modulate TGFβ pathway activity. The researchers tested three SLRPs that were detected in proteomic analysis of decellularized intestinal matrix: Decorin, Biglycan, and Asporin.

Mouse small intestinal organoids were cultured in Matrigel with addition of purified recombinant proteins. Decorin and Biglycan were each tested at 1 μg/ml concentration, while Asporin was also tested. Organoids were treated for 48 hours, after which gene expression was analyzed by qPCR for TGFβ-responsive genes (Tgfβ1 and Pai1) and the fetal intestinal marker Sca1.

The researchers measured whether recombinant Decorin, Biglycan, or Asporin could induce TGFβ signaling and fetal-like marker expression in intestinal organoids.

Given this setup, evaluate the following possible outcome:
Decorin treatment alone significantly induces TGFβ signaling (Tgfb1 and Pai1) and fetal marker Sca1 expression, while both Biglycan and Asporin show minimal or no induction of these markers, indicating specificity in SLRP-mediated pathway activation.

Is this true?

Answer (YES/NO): NO